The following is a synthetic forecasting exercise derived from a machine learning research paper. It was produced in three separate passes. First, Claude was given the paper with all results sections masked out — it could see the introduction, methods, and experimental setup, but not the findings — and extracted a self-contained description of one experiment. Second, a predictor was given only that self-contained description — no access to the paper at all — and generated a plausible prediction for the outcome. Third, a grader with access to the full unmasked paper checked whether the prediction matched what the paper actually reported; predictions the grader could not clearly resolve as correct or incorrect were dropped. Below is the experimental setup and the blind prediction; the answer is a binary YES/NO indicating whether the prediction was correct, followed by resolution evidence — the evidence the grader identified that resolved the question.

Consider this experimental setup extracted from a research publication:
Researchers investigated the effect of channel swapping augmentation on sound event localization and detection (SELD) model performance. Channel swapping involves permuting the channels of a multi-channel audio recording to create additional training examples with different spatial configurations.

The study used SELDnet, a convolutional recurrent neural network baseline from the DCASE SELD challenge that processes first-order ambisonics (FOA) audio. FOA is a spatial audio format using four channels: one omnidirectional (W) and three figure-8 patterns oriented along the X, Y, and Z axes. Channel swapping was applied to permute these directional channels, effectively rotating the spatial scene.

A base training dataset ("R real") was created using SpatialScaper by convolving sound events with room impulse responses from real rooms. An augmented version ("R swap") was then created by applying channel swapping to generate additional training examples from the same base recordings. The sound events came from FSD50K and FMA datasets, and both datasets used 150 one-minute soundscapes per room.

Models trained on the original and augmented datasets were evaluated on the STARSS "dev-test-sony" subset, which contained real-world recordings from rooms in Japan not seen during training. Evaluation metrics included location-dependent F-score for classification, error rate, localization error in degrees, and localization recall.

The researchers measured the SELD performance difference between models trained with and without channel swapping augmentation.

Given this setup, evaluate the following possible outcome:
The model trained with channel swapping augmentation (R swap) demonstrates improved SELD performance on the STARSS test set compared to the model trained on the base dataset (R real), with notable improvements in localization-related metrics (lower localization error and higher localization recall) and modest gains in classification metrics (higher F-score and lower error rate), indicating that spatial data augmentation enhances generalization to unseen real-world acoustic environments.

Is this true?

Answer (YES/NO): NO